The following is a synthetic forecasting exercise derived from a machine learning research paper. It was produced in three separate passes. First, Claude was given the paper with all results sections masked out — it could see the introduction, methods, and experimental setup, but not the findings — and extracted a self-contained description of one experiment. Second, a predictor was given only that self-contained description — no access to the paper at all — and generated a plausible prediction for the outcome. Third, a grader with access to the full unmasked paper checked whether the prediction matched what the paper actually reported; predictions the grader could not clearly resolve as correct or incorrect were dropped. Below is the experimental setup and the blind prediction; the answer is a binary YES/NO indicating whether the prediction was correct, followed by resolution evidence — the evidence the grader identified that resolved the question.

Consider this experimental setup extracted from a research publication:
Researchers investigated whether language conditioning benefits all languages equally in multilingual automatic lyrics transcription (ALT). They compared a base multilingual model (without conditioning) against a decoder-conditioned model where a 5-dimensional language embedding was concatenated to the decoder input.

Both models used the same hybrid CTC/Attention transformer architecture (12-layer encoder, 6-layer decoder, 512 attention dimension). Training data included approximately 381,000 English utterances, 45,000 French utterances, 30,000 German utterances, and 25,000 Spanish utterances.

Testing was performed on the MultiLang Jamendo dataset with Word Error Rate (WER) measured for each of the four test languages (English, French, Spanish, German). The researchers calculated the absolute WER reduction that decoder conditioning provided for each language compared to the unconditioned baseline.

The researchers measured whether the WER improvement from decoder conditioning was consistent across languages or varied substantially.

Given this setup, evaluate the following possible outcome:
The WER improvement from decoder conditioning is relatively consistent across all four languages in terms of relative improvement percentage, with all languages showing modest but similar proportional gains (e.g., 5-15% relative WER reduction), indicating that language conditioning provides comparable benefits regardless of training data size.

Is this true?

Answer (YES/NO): NO